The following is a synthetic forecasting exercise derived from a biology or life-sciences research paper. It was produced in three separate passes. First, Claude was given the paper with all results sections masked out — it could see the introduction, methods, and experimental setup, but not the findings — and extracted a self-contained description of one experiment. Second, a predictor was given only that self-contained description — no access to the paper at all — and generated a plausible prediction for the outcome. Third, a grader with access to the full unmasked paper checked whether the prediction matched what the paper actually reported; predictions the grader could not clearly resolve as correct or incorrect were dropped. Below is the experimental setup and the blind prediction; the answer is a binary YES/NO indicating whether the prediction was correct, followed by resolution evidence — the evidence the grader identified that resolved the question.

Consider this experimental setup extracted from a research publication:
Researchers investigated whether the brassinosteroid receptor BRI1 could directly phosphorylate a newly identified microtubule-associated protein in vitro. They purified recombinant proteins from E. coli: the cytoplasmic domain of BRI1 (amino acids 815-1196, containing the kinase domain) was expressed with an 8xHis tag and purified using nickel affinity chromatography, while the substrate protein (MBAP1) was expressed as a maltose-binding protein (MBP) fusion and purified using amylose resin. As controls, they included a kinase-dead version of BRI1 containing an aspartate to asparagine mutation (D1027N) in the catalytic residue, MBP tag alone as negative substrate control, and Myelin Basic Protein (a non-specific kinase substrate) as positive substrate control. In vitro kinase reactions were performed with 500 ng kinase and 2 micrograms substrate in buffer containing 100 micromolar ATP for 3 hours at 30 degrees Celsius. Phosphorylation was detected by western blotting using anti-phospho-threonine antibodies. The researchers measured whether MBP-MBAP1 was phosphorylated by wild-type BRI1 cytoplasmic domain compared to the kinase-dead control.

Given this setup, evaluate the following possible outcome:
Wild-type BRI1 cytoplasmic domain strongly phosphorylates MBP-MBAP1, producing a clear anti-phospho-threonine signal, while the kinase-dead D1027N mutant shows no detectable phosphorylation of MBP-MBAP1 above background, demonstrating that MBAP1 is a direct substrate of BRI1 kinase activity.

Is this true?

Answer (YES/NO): YES